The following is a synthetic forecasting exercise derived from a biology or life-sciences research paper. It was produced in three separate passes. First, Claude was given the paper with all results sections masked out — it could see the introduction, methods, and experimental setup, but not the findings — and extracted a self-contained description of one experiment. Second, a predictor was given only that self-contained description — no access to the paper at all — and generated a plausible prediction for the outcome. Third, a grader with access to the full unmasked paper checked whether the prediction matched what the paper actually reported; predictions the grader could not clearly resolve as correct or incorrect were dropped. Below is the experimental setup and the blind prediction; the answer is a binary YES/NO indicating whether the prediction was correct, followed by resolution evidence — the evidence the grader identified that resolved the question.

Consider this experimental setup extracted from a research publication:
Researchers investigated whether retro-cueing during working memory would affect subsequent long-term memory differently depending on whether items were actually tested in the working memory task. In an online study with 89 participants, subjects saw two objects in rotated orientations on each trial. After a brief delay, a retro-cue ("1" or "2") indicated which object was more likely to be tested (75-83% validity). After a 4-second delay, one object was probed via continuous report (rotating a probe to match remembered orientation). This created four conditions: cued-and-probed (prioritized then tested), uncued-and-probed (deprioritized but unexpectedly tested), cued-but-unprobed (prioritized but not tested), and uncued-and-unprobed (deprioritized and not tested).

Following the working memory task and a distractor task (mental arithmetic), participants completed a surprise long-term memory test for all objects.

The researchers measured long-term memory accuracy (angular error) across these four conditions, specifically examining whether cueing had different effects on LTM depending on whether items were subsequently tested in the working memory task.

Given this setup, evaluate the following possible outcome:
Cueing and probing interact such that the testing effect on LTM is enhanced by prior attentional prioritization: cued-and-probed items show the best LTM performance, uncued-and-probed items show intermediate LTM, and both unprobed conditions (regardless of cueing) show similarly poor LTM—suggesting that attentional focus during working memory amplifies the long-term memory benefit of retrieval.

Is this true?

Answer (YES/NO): NO